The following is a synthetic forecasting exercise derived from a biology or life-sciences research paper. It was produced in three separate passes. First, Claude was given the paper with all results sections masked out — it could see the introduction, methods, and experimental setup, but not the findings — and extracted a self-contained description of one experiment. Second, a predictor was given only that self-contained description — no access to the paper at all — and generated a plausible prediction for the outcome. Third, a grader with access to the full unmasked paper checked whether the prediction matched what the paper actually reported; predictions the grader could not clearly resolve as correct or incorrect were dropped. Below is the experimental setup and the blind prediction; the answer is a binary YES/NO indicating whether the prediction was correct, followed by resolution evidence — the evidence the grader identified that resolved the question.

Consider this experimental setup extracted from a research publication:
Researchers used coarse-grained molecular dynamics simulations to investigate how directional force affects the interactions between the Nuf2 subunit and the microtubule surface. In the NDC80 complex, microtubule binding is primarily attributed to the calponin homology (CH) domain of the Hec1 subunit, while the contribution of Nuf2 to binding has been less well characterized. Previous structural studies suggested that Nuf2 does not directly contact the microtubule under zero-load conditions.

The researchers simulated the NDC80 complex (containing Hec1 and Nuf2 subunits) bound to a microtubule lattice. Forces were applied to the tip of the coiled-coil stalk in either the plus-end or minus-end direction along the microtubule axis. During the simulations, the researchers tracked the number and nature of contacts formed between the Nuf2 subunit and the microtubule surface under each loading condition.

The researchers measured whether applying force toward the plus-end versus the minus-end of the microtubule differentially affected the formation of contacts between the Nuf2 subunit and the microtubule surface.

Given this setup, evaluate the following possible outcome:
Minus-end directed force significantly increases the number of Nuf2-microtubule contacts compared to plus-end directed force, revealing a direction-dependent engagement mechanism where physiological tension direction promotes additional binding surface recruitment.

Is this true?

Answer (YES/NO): NO